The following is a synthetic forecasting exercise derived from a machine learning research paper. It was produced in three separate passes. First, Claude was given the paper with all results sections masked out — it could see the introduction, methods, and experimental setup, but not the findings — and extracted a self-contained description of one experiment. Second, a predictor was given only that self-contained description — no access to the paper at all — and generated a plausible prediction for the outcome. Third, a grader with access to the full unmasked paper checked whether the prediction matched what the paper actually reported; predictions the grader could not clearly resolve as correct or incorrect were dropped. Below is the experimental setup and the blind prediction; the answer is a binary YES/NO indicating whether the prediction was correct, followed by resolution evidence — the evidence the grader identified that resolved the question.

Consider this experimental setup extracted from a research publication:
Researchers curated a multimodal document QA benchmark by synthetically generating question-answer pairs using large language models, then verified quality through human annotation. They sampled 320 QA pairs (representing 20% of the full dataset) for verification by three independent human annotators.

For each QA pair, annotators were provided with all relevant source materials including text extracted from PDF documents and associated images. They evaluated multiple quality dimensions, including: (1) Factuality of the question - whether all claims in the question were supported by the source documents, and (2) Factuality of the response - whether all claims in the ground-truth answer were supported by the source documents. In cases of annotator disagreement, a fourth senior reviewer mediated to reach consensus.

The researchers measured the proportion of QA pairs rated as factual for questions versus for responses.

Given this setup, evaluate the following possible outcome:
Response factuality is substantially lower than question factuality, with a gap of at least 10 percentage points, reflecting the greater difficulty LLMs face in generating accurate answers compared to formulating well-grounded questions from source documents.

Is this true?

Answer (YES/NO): NO